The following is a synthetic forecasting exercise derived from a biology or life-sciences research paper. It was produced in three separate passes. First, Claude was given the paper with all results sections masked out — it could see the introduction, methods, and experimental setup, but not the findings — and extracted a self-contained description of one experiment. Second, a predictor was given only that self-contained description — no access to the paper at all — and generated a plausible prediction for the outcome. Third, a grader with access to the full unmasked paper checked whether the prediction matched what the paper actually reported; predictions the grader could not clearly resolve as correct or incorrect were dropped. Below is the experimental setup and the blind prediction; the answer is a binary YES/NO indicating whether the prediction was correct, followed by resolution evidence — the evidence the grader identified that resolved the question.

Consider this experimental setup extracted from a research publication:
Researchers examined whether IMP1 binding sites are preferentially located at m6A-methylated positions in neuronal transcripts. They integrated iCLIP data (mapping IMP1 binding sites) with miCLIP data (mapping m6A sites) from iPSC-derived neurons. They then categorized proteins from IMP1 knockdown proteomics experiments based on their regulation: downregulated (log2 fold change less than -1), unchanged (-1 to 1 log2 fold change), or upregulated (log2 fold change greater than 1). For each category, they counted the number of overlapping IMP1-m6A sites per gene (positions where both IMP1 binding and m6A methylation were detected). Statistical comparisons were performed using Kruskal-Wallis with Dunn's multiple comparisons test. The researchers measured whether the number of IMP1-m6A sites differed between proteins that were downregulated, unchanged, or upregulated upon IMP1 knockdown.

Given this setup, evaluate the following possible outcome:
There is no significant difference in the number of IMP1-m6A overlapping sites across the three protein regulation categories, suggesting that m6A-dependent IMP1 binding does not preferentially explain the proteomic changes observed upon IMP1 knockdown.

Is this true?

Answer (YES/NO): NO